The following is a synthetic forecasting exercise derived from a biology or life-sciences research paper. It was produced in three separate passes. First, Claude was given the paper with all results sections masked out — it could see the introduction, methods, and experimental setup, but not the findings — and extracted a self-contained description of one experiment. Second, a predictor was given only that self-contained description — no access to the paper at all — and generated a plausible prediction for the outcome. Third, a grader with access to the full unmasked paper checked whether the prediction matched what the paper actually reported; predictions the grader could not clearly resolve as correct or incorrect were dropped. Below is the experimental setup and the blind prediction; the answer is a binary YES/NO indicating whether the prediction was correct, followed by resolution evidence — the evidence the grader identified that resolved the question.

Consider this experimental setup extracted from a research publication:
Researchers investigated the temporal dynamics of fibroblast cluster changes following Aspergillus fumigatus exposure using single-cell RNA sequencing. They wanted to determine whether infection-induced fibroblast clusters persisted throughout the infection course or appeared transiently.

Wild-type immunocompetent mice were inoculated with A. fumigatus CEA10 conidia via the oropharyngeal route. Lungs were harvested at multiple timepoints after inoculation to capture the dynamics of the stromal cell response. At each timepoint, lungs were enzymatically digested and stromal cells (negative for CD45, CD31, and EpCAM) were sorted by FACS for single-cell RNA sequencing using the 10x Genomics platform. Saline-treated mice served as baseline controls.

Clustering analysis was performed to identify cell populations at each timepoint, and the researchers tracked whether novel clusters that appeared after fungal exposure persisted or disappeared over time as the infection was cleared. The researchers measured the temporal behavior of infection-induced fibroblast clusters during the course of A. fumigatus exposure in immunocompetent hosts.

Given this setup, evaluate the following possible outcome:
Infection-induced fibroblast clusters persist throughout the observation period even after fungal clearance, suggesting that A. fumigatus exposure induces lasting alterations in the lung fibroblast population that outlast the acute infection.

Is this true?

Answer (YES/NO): NO